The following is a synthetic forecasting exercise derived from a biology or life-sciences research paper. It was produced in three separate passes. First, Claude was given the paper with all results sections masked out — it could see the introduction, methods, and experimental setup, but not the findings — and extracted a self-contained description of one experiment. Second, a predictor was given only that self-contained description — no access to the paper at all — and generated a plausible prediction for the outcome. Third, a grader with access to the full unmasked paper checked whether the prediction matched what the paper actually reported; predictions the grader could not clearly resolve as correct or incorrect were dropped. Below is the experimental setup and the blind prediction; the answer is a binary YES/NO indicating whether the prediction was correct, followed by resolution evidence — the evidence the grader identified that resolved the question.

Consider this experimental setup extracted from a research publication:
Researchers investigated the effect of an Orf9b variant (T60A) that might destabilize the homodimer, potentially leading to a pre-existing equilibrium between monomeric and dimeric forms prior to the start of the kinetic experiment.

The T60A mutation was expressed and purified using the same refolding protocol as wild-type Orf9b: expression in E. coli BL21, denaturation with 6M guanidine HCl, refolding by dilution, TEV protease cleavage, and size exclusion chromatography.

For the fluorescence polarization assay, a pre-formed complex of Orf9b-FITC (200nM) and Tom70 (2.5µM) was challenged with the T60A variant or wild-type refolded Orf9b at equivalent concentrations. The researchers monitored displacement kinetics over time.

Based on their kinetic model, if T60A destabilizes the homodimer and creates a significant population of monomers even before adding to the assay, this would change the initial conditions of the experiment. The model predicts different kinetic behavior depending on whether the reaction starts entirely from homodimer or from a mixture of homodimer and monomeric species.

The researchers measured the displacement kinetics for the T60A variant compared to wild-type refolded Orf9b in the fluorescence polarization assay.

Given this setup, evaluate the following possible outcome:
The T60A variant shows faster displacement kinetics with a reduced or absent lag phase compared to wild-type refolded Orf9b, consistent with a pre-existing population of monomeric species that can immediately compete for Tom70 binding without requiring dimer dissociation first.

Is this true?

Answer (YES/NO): YES